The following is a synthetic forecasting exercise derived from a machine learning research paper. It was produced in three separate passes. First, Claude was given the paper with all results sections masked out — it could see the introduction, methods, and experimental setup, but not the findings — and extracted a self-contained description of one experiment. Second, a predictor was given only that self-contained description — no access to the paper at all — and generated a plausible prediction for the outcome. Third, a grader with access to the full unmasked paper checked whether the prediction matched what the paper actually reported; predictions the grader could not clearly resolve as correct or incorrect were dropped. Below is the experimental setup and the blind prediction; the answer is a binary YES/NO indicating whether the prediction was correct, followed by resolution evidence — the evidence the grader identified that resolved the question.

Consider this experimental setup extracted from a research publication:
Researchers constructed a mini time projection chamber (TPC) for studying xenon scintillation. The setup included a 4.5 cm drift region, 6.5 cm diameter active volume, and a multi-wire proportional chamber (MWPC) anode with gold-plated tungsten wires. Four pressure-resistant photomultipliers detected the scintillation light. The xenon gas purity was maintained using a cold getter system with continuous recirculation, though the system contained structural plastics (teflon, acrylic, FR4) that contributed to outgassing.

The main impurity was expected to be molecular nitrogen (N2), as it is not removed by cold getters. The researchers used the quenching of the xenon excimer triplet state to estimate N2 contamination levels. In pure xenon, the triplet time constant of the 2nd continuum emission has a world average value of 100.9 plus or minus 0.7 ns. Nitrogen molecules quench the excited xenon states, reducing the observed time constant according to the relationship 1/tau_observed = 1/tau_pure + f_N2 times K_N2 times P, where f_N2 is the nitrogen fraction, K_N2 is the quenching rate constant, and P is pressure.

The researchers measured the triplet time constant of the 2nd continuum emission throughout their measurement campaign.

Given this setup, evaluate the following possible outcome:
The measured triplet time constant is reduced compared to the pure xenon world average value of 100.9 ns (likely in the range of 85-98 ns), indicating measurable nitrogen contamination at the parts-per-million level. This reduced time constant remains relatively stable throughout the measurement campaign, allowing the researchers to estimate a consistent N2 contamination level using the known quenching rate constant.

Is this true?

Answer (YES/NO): YES